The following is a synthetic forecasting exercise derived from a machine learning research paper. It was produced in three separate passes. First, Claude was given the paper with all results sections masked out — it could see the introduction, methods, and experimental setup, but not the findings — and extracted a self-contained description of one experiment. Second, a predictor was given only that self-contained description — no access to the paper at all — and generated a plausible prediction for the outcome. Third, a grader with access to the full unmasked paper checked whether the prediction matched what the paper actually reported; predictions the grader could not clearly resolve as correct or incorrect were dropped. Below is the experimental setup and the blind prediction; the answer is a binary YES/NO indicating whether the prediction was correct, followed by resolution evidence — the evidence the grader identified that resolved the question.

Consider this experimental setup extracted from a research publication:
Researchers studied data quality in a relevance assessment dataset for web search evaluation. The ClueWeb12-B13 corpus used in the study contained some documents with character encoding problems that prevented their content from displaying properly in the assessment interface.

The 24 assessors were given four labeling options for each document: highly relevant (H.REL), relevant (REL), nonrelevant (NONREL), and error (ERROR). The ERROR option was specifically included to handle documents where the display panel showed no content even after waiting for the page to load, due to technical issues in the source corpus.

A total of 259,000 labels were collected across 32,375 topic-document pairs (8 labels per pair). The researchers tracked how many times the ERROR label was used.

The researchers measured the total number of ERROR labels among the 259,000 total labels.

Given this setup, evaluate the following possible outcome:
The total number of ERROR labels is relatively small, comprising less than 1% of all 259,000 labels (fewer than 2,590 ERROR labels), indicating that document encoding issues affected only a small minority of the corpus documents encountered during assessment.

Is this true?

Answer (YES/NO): NO